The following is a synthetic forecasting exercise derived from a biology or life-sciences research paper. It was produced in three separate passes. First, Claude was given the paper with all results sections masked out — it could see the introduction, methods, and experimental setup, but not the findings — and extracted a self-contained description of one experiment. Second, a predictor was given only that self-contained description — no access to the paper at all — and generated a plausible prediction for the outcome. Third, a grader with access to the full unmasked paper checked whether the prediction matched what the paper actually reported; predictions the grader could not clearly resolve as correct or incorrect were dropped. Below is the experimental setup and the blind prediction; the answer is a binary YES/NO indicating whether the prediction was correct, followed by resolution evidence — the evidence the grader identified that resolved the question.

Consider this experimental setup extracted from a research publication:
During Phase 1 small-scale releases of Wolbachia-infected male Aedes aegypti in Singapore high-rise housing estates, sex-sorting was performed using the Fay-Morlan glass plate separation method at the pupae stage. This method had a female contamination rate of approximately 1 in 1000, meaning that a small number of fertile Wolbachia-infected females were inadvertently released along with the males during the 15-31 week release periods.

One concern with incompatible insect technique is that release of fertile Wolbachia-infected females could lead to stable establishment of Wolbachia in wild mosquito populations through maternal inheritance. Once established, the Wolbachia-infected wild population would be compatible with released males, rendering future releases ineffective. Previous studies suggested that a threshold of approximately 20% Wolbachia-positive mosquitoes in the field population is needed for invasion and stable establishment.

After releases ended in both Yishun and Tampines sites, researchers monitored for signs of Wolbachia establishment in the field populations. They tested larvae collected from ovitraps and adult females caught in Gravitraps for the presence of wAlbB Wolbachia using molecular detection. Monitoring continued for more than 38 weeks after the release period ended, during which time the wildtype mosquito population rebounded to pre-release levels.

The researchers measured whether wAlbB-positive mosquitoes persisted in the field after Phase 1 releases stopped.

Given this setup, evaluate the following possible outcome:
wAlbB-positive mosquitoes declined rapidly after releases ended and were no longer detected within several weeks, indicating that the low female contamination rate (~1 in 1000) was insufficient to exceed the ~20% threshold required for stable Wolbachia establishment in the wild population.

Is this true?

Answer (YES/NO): NO